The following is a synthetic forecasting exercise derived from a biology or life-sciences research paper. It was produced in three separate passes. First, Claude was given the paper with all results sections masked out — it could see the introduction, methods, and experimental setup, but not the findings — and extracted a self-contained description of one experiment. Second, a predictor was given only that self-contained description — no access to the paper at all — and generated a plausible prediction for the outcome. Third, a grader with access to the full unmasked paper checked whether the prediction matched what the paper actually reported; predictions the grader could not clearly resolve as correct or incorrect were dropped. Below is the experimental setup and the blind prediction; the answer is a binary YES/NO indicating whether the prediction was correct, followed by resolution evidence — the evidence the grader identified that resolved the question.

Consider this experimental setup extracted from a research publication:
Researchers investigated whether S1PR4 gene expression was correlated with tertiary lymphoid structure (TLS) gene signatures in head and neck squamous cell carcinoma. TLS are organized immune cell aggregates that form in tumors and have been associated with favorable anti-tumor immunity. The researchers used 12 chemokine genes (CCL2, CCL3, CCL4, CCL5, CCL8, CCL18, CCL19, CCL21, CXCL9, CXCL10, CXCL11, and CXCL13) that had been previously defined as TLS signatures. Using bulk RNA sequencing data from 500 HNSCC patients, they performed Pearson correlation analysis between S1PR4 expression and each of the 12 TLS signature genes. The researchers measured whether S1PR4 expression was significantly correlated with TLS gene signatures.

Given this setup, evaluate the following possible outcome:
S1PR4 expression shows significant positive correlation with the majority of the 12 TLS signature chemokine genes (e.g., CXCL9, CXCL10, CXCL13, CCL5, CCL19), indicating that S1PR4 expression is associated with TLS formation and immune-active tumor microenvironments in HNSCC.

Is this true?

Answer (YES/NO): YES